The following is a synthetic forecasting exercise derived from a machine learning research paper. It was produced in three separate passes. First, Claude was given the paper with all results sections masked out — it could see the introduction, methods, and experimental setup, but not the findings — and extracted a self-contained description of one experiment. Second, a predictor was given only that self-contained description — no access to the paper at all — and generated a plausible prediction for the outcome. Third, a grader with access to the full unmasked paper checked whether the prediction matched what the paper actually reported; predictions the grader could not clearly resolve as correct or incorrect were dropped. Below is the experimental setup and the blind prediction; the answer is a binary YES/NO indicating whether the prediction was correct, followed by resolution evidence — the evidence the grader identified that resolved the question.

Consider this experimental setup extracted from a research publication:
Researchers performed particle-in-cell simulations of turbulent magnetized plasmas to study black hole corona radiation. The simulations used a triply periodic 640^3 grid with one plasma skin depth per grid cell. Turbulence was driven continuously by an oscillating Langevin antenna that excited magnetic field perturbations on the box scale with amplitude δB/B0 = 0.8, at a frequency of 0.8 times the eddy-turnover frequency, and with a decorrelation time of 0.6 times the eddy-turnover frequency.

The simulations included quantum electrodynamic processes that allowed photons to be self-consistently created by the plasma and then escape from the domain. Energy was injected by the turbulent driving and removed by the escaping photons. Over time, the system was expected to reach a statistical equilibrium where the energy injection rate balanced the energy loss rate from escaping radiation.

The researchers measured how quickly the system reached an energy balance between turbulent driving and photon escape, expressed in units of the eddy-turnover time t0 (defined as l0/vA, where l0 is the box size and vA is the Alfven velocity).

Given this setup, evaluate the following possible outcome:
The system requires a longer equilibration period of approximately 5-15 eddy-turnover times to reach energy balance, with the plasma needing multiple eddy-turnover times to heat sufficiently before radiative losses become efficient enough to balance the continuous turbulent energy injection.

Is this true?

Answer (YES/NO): NO